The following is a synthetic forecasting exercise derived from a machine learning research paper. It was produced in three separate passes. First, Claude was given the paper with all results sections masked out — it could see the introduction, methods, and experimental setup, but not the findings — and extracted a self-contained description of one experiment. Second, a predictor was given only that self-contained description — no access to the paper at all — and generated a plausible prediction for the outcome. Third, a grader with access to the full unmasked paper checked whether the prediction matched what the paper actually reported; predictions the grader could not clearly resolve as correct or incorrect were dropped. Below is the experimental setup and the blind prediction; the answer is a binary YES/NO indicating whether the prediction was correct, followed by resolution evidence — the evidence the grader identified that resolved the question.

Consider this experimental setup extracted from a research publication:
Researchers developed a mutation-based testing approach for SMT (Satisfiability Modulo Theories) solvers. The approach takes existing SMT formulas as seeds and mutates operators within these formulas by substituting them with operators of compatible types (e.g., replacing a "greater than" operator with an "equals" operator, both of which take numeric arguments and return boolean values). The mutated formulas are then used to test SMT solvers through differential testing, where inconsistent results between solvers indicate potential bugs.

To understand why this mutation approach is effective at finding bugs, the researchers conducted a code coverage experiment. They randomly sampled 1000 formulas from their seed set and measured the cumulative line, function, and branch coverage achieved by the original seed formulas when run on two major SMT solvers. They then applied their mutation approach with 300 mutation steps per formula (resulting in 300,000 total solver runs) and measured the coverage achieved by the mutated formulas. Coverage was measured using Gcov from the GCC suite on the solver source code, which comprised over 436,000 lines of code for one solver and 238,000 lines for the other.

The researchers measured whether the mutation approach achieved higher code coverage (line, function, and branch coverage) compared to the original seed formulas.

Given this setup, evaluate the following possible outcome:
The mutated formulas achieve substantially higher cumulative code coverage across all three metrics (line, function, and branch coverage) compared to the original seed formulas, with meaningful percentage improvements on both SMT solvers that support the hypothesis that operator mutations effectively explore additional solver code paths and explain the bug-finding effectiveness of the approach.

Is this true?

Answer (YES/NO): NO